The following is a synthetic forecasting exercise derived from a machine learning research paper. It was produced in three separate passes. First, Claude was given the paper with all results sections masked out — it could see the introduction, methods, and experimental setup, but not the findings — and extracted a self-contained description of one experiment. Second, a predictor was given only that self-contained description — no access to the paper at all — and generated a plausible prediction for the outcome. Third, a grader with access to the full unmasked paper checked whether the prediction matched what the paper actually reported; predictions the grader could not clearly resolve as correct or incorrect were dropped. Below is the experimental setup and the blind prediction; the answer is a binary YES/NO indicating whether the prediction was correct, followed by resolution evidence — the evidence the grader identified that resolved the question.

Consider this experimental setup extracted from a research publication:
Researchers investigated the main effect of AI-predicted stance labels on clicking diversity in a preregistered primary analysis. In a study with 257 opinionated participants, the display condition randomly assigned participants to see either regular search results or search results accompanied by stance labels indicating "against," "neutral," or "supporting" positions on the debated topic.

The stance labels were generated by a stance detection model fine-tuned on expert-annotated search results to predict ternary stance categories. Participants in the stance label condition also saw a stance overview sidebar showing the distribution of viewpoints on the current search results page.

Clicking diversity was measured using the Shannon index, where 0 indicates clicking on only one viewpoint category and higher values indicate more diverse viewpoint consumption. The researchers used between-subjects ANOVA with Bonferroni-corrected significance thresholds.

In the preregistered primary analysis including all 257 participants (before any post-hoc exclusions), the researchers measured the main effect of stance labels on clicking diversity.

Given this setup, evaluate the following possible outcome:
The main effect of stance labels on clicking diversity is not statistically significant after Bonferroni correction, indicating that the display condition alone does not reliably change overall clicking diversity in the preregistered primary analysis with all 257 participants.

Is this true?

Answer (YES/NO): YES